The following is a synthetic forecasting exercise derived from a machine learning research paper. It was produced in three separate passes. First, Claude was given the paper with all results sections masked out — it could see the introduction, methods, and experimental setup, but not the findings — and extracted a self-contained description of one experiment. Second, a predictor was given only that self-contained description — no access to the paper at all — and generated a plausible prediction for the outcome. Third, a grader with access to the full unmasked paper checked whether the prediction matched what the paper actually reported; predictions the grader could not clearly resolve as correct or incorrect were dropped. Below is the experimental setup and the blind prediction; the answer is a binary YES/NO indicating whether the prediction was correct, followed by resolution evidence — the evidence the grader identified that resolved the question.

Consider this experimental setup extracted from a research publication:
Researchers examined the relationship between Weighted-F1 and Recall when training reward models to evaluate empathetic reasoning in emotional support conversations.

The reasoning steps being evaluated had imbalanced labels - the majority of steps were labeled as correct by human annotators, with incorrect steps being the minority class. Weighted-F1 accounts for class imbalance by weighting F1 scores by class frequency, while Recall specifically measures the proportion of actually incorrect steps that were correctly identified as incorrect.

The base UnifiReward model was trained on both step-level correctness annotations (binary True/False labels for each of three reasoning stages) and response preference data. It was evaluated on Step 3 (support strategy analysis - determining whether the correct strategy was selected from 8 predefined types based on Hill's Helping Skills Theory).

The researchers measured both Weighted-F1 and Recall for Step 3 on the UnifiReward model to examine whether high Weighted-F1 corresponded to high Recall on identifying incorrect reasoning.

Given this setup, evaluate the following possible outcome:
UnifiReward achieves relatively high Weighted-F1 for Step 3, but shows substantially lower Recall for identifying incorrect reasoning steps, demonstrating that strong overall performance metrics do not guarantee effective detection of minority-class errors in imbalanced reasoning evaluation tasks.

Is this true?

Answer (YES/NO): YES